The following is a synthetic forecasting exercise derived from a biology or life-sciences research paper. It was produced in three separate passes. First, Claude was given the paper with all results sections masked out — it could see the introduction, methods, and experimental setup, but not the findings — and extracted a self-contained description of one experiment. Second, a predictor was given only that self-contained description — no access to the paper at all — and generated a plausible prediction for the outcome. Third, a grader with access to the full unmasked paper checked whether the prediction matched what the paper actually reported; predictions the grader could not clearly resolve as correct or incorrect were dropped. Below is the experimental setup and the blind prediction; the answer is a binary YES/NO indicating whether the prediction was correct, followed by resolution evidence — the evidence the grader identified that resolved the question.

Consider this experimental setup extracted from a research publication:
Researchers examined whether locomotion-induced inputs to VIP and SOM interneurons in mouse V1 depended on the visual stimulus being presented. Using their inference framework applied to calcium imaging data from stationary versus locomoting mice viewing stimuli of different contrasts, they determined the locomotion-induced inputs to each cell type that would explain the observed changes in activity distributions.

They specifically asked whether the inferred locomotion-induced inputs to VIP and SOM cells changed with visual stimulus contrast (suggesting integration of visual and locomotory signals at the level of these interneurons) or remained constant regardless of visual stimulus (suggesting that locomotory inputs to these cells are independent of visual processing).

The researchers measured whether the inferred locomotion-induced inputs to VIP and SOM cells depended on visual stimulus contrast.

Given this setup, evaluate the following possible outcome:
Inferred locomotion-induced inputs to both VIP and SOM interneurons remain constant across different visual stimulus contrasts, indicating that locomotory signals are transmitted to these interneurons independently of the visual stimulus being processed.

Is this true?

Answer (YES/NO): NO